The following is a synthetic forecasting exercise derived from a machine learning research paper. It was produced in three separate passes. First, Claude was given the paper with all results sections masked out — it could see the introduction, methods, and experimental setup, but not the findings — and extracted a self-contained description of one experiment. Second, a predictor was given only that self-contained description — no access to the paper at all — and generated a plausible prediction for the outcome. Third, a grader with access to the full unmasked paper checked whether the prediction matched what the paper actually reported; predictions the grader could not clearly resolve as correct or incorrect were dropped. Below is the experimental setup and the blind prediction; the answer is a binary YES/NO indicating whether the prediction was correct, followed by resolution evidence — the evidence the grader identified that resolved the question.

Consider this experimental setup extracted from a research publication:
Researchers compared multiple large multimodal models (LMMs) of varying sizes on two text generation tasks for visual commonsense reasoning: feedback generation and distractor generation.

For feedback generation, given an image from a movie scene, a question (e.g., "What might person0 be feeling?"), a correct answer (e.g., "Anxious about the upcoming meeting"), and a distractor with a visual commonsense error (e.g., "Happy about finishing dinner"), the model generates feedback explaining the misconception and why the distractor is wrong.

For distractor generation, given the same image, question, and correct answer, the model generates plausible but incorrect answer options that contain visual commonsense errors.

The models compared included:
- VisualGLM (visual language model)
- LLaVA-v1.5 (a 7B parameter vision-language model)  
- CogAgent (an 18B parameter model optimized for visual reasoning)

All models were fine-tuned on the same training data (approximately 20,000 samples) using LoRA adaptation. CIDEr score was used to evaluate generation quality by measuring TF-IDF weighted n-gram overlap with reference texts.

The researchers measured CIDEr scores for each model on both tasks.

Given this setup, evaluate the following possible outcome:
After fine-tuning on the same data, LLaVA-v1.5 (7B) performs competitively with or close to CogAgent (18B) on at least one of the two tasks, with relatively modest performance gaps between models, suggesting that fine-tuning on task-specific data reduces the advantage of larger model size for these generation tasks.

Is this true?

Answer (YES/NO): NO